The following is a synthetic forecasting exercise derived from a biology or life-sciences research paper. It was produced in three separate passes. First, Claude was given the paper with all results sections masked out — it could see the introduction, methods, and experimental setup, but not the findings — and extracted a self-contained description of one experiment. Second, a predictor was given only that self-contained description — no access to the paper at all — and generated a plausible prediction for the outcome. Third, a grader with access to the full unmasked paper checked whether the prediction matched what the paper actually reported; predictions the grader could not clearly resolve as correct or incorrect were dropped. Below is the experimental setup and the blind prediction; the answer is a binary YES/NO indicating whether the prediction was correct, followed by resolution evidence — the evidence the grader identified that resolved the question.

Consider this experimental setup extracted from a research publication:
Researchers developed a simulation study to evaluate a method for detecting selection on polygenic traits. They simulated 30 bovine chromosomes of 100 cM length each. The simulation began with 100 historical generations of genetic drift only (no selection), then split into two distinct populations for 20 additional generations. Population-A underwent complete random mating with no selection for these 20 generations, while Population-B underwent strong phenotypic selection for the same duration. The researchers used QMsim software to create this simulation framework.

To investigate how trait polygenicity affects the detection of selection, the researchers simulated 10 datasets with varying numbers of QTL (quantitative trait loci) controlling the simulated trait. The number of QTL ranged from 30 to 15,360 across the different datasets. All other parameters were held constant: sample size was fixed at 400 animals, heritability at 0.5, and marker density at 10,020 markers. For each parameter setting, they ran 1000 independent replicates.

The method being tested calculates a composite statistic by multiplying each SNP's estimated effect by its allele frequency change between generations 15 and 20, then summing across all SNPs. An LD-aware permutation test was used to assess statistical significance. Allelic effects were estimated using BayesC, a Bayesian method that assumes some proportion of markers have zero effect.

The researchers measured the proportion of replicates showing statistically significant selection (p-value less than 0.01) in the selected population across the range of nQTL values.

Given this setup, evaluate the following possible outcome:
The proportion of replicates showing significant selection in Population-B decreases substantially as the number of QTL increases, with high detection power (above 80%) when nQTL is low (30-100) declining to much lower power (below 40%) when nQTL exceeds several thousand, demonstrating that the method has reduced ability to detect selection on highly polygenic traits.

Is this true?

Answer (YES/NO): NO